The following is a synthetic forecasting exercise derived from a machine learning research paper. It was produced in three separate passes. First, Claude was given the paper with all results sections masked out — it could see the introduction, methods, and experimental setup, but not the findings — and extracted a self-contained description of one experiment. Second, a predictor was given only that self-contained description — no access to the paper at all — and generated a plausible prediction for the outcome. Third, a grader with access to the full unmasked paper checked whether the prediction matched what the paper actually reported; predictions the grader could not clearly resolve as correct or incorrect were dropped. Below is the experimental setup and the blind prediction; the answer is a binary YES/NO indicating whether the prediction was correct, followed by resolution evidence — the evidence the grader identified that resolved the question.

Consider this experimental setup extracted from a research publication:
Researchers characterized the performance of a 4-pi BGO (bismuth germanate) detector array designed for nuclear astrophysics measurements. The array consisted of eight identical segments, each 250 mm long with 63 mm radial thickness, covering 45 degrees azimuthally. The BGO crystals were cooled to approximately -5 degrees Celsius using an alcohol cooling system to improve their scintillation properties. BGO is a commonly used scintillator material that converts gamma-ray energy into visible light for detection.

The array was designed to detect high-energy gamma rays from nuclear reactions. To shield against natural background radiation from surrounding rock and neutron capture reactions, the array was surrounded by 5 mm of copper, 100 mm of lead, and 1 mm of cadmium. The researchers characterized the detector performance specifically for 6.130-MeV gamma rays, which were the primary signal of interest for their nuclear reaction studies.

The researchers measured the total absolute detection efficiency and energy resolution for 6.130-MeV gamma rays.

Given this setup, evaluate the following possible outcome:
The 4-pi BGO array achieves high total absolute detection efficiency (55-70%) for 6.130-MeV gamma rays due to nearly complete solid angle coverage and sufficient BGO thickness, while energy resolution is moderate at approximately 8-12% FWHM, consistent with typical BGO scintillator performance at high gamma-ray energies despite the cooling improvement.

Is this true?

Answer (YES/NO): NO